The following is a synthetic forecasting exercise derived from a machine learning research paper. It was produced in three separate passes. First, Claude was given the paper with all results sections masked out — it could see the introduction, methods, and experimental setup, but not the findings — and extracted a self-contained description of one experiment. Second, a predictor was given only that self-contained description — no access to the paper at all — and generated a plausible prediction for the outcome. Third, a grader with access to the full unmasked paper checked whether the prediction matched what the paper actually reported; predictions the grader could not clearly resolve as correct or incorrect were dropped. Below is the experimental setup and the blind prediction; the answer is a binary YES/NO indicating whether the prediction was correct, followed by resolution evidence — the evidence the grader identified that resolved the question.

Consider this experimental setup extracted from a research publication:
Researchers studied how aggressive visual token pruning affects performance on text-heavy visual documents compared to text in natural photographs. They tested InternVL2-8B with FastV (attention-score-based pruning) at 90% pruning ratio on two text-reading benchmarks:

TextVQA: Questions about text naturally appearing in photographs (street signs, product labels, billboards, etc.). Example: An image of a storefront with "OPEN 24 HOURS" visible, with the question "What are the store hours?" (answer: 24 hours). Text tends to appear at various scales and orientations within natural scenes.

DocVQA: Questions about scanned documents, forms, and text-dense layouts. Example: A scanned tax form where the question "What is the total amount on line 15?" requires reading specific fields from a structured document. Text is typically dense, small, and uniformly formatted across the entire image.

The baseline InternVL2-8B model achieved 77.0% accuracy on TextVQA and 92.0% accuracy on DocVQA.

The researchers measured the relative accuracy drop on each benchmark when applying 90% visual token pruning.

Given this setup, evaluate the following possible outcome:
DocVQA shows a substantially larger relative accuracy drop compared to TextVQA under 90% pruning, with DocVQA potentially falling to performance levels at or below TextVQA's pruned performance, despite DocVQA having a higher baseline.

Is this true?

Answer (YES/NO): YES